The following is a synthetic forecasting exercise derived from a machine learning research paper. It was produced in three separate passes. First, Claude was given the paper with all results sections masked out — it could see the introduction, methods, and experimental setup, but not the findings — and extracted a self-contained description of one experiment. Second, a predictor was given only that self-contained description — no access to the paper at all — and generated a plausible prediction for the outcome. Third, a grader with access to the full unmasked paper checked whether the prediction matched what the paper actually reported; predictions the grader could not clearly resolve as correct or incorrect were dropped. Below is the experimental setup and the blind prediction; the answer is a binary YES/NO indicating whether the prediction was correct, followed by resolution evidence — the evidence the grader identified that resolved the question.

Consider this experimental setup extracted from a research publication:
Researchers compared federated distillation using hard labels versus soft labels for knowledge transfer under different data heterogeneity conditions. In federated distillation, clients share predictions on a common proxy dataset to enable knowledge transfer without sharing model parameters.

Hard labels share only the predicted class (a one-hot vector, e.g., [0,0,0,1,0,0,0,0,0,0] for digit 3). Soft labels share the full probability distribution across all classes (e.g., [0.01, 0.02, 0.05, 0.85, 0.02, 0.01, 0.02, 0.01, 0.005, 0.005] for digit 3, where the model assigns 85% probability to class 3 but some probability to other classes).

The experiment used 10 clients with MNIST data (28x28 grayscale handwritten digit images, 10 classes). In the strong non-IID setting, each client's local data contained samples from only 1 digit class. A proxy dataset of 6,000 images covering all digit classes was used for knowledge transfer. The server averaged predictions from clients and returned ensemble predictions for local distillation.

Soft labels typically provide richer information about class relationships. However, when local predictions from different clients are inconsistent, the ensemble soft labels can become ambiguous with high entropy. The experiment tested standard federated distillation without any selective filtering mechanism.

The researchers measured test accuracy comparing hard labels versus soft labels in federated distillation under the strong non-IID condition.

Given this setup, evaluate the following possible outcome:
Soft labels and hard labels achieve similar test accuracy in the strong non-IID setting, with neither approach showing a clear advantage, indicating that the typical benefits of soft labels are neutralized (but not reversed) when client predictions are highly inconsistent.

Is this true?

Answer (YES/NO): NO